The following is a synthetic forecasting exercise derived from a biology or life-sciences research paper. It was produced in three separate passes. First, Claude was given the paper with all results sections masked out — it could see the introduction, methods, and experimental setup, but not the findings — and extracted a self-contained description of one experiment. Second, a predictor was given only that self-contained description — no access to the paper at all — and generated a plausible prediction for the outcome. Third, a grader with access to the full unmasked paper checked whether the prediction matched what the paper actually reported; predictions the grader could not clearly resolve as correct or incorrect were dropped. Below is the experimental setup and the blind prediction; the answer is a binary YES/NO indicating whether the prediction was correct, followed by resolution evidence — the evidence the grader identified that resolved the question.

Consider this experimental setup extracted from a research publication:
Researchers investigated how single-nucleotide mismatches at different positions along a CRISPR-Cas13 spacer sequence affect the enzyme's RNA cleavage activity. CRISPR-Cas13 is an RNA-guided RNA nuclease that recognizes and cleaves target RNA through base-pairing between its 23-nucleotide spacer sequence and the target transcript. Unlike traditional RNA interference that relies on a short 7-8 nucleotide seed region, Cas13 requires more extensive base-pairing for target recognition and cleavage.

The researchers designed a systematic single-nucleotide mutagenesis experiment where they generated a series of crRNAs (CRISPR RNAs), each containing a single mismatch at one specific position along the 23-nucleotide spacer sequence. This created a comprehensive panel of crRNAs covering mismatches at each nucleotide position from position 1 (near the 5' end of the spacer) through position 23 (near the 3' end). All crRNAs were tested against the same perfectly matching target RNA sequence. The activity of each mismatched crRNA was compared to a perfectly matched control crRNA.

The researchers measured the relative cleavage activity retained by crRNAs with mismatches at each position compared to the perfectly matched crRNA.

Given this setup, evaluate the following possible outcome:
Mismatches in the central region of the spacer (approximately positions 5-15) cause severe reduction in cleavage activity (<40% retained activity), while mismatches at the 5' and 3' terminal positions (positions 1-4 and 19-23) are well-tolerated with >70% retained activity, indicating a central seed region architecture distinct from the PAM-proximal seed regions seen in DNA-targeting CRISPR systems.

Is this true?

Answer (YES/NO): NO